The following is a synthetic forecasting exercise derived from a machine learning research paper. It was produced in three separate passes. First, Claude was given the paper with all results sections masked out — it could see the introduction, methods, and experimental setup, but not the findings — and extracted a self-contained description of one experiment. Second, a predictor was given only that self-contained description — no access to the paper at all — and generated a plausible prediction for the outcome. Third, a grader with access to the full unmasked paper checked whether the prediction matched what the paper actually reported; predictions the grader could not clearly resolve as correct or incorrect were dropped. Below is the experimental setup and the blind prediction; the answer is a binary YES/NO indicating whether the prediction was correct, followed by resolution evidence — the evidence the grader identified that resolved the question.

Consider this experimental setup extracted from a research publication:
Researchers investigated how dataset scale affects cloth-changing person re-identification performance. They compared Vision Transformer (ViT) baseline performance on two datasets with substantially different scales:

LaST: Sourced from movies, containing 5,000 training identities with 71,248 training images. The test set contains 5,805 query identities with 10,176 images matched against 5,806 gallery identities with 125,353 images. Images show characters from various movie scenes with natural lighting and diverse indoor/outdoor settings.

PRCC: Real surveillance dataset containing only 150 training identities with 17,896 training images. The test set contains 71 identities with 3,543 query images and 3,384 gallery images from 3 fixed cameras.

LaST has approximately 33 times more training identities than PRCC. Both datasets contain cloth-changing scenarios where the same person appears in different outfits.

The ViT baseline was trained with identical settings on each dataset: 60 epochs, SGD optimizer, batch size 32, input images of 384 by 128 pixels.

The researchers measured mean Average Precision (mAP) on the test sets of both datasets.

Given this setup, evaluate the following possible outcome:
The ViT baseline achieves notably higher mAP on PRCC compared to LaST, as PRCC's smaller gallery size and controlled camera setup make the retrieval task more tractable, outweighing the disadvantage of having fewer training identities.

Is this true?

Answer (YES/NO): YES